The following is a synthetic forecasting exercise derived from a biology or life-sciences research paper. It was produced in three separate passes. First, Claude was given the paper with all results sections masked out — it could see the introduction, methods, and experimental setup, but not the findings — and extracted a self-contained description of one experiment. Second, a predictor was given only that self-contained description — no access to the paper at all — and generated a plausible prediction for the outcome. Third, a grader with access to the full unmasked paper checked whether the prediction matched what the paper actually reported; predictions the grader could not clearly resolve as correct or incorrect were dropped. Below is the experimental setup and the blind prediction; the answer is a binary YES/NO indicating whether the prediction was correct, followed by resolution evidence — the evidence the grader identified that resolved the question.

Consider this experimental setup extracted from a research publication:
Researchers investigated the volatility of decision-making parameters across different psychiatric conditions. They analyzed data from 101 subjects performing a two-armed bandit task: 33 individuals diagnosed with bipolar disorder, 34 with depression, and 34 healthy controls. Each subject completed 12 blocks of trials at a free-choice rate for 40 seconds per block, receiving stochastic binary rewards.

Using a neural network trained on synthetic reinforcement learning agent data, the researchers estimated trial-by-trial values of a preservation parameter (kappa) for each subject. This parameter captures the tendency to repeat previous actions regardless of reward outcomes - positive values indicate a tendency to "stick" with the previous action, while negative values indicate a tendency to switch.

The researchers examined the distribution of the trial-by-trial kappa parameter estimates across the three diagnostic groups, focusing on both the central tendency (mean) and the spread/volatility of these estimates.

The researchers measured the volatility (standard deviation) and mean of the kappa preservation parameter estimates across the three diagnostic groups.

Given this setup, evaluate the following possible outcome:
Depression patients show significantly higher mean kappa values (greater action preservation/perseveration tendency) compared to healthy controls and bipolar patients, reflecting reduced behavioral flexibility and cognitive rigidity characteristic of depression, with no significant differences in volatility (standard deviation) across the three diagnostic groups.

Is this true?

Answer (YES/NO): NO